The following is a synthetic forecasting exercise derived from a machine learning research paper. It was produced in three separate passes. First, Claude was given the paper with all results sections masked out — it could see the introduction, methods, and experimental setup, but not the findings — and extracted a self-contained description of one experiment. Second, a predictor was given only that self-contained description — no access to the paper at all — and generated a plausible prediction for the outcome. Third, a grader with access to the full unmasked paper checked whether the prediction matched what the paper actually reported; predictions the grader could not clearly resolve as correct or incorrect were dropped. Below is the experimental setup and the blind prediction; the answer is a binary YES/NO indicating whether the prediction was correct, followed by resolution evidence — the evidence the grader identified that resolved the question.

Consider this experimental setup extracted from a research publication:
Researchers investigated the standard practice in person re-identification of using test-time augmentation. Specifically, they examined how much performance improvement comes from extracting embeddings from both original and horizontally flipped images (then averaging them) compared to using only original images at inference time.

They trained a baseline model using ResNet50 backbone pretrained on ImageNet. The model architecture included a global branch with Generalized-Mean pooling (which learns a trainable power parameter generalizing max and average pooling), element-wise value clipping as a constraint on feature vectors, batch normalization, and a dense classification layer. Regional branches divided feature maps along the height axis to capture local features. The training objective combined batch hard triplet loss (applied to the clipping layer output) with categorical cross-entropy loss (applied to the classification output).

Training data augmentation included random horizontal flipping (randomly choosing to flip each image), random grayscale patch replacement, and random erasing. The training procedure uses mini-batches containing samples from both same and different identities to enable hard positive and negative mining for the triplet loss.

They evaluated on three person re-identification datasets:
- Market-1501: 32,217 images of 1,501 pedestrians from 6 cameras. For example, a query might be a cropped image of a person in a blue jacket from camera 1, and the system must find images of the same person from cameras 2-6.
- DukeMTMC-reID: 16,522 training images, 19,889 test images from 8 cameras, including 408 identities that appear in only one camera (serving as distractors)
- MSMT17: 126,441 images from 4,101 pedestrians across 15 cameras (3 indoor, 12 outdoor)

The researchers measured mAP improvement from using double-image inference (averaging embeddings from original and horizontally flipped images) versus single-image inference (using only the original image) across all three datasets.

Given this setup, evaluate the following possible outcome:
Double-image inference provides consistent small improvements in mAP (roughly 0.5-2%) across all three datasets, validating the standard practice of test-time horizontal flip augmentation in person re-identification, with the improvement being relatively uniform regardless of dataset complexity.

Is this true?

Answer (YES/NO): NO